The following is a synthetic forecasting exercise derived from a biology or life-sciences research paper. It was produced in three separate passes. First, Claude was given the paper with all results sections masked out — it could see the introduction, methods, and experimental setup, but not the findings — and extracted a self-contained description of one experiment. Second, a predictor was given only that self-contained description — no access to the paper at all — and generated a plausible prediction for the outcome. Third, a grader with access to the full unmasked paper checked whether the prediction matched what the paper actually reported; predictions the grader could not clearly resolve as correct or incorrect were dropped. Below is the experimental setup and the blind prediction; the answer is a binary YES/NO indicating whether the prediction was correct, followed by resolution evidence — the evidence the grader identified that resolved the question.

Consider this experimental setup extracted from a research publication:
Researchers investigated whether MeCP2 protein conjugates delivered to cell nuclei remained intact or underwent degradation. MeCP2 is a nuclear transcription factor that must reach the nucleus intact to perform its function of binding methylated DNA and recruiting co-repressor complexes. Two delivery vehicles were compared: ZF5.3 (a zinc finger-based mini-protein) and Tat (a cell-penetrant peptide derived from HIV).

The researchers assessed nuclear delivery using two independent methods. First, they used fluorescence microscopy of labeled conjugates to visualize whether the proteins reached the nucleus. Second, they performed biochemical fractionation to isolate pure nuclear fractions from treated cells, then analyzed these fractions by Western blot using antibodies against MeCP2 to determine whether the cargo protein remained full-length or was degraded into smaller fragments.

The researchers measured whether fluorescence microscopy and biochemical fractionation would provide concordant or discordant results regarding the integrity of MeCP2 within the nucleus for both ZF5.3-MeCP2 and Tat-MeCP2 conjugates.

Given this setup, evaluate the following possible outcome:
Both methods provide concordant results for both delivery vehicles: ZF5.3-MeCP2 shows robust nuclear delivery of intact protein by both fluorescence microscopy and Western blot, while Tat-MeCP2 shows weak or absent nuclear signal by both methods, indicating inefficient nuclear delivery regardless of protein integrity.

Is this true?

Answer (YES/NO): NO